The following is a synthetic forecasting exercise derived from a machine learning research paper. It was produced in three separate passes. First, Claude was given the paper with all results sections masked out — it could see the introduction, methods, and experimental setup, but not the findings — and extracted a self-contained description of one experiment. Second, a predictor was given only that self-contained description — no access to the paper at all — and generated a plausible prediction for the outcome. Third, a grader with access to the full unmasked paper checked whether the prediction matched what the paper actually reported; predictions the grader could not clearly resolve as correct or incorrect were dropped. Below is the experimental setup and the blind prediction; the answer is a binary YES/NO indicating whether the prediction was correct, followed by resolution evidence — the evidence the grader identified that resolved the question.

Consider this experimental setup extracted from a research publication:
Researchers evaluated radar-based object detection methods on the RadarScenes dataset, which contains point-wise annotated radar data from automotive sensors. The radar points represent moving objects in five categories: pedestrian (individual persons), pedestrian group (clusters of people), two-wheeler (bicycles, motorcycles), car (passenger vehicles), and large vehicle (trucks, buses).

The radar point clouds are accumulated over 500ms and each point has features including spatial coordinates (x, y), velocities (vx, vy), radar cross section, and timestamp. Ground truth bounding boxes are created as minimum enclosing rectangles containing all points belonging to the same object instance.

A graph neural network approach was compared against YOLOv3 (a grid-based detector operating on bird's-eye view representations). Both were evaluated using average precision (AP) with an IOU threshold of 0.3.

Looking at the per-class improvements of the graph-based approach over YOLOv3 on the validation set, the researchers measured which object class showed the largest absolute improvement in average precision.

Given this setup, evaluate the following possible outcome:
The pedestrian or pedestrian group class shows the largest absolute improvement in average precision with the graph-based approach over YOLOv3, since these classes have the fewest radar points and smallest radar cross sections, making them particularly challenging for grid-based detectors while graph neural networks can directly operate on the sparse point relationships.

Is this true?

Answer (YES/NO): NO